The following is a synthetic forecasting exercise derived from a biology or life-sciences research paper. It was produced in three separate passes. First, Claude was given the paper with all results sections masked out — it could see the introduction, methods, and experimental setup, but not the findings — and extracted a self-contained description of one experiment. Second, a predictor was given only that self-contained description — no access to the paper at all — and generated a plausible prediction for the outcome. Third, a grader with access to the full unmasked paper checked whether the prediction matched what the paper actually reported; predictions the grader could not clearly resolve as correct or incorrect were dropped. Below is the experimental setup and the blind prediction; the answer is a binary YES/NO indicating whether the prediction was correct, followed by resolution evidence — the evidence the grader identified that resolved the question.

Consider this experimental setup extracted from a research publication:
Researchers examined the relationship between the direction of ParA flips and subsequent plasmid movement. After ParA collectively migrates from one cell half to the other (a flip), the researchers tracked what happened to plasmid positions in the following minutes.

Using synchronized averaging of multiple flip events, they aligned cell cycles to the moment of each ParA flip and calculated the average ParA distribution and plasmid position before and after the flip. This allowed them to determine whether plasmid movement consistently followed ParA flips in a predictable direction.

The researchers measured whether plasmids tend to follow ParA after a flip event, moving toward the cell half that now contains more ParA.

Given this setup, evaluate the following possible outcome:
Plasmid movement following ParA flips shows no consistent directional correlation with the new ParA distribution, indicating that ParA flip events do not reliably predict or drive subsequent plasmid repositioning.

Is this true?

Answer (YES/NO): NO